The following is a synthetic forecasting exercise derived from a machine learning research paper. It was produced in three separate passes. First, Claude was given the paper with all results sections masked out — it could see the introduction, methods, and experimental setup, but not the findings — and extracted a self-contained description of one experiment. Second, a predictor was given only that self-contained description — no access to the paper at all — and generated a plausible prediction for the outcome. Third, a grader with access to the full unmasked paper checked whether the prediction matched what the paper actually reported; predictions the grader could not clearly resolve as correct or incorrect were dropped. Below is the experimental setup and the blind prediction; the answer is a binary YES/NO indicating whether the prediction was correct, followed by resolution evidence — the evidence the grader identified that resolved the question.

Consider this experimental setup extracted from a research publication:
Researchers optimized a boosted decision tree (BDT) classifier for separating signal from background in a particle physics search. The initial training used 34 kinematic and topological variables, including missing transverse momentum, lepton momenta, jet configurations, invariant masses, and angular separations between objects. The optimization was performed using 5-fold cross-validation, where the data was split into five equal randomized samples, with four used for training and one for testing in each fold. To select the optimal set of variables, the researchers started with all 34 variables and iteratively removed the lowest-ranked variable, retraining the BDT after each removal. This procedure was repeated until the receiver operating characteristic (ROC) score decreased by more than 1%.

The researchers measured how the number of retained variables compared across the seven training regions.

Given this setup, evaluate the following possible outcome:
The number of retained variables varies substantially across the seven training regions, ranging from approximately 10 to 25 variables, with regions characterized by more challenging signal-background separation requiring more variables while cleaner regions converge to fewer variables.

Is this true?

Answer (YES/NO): NO